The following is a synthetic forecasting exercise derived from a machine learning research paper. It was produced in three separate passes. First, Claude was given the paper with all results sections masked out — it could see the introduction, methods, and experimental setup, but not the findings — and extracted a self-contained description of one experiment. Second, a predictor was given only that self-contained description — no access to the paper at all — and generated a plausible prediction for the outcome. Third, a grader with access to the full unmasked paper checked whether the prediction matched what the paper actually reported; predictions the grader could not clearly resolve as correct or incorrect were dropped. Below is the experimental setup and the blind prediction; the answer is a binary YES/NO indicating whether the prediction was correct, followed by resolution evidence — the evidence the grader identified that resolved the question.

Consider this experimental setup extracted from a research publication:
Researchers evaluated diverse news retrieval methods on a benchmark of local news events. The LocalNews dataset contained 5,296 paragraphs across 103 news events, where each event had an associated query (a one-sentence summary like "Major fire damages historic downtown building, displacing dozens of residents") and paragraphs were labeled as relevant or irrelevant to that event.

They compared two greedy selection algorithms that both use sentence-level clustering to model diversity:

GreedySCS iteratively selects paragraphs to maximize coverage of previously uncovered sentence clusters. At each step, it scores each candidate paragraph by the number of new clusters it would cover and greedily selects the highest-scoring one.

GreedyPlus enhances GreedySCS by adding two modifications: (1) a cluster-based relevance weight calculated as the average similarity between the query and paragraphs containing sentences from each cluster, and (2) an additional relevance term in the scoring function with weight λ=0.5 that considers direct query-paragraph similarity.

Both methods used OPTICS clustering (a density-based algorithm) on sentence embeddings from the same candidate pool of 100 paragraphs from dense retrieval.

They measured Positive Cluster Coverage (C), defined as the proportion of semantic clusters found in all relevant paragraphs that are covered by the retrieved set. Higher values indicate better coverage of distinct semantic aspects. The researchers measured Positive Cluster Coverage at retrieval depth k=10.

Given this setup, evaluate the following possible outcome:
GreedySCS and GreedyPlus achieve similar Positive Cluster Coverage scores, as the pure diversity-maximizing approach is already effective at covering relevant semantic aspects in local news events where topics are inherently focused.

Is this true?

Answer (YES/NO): NO